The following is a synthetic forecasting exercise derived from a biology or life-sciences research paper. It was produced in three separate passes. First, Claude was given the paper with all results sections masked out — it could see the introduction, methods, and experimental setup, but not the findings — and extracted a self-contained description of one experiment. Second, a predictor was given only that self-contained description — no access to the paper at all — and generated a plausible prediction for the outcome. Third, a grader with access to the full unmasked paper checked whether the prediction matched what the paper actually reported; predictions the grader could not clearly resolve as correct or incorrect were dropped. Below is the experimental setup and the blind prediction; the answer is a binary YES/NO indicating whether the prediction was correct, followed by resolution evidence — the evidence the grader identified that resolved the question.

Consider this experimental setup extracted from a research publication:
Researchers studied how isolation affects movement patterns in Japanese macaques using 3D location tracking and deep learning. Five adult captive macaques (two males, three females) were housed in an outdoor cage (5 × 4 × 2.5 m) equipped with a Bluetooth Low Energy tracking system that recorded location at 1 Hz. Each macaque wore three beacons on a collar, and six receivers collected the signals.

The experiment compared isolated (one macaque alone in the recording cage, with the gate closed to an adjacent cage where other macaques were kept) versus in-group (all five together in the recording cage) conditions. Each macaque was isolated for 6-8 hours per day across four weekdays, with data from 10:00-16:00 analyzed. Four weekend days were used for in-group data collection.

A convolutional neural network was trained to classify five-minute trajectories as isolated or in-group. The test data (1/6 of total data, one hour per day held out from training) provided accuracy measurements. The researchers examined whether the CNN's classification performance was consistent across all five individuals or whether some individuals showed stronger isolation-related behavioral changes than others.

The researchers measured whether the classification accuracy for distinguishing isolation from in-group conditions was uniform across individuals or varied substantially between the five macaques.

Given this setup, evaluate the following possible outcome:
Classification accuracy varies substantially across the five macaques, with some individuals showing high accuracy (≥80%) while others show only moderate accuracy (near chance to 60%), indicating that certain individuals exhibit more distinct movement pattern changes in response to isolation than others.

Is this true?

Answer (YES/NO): NO